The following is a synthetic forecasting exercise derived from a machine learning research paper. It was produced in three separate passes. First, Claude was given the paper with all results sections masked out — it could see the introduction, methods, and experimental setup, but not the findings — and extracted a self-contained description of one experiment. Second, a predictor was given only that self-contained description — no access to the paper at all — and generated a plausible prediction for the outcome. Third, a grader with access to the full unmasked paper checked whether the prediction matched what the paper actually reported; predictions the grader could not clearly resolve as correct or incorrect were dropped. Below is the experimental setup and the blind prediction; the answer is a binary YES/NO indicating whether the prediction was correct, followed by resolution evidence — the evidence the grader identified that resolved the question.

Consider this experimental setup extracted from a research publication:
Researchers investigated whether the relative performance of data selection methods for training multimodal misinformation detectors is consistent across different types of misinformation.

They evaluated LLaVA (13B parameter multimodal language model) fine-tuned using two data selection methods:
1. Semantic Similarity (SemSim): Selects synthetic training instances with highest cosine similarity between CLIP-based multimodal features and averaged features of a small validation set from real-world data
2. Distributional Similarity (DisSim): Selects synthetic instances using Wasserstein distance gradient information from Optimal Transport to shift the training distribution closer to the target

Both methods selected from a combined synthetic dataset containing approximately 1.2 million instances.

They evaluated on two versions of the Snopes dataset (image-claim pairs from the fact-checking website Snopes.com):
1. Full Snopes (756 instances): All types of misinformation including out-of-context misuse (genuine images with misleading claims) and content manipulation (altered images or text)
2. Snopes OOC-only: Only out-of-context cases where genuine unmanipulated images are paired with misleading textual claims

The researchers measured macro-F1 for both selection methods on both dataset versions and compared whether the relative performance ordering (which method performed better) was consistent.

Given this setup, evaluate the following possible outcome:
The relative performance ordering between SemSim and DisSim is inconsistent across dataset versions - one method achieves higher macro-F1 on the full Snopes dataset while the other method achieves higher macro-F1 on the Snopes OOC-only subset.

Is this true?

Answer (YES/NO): YES